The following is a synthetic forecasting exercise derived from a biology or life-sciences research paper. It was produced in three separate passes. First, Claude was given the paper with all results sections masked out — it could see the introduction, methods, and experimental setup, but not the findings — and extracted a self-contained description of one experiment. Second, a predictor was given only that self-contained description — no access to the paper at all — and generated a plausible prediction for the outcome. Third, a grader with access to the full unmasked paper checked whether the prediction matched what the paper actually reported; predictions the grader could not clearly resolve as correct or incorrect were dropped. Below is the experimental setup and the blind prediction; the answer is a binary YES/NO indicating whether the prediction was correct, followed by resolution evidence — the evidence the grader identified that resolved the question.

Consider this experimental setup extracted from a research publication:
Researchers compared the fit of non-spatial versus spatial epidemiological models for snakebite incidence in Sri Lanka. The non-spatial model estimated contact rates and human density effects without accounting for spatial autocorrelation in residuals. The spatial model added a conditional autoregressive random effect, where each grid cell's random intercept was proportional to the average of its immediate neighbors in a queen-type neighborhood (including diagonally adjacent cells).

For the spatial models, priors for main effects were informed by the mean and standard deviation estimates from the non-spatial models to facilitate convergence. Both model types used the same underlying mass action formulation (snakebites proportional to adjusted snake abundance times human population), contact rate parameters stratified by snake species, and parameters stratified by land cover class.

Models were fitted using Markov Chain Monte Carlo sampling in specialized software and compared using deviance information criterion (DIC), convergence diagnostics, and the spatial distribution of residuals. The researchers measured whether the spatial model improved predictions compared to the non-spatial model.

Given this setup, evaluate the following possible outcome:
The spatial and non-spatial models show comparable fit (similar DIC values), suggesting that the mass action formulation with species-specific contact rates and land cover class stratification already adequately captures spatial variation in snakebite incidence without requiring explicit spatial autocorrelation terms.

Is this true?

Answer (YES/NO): NO